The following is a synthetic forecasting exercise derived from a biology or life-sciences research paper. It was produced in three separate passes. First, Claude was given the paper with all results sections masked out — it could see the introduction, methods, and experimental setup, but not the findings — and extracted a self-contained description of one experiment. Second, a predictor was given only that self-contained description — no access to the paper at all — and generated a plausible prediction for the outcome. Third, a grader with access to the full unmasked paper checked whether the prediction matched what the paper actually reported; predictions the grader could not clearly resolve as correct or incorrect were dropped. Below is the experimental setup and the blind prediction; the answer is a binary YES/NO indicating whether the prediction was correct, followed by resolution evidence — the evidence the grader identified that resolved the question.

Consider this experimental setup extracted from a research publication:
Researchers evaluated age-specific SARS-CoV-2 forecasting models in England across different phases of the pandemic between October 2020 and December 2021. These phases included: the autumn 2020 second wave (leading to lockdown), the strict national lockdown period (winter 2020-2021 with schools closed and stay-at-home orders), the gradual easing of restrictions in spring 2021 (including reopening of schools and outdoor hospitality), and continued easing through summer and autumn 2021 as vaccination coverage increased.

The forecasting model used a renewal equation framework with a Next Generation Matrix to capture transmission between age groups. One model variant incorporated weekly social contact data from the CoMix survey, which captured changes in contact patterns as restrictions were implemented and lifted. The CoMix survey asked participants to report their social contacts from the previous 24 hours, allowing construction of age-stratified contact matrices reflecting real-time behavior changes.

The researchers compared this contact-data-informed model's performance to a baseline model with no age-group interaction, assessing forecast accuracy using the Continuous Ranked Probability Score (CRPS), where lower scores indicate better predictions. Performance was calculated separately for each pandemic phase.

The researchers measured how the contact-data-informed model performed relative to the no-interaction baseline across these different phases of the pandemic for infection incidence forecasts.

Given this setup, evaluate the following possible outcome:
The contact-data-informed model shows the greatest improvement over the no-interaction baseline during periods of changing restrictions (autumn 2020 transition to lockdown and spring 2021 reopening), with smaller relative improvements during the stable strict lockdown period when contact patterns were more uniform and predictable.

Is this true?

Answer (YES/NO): NO